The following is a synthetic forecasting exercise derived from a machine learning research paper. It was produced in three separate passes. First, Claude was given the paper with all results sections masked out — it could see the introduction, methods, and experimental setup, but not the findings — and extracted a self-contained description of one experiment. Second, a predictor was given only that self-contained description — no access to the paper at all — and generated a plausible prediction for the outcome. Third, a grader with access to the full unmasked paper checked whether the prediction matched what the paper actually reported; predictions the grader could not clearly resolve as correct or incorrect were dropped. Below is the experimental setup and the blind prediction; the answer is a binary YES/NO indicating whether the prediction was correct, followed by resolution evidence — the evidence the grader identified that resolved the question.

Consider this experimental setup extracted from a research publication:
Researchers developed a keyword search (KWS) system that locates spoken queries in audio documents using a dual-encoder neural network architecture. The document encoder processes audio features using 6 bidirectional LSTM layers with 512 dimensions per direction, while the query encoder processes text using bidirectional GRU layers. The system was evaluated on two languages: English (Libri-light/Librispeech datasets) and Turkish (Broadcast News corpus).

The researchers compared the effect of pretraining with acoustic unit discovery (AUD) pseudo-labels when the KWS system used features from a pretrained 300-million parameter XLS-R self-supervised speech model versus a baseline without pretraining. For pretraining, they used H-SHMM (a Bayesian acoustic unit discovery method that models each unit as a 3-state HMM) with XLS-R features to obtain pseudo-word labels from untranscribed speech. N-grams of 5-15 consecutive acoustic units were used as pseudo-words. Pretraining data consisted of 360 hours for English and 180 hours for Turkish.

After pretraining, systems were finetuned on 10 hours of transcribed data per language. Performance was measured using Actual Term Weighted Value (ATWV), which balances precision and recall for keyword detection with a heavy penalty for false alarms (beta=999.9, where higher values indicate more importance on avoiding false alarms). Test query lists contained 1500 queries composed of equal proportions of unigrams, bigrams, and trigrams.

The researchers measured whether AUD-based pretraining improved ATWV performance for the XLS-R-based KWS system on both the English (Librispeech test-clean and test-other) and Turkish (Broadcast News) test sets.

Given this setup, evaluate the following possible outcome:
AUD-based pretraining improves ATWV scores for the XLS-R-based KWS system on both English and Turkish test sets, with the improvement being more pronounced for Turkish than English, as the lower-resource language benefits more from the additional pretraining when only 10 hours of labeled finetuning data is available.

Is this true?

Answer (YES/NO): NO